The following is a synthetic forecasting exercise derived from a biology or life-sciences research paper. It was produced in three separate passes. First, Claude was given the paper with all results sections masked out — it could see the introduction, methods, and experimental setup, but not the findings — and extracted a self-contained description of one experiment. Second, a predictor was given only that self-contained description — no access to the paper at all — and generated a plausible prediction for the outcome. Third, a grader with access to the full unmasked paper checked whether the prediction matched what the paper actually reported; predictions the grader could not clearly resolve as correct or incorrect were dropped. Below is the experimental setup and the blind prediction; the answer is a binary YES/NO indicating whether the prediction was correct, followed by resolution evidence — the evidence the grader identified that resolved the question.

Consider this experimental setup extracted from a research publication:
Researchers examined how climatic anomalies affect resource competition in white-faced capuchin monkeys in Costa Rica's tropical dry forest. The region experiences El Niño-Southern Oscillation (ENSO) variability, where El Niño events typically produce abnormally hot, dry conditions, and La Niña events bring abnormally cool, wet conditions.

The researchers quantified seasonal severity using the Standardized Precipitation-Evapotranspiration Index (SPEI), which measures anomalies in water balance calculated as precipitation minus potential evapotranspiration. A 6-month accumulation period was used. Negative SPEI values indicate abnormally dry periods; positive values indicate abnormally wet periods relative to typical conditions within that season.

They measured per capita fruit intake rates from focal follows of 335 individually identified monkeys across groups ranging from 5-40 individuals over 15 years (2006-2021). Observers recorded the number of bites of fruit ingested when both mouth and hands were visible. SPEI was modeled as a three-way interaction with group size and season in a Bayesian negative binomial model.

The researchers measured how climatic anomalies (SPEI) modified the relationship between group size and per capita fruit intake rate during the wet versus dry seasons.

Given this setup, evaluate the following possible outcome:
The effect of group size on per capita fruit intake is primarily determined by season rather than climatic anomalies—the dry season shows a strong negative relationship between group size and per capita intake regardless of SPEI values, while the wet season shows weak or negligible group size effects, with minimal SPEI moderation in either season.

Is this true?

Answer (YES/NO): NO